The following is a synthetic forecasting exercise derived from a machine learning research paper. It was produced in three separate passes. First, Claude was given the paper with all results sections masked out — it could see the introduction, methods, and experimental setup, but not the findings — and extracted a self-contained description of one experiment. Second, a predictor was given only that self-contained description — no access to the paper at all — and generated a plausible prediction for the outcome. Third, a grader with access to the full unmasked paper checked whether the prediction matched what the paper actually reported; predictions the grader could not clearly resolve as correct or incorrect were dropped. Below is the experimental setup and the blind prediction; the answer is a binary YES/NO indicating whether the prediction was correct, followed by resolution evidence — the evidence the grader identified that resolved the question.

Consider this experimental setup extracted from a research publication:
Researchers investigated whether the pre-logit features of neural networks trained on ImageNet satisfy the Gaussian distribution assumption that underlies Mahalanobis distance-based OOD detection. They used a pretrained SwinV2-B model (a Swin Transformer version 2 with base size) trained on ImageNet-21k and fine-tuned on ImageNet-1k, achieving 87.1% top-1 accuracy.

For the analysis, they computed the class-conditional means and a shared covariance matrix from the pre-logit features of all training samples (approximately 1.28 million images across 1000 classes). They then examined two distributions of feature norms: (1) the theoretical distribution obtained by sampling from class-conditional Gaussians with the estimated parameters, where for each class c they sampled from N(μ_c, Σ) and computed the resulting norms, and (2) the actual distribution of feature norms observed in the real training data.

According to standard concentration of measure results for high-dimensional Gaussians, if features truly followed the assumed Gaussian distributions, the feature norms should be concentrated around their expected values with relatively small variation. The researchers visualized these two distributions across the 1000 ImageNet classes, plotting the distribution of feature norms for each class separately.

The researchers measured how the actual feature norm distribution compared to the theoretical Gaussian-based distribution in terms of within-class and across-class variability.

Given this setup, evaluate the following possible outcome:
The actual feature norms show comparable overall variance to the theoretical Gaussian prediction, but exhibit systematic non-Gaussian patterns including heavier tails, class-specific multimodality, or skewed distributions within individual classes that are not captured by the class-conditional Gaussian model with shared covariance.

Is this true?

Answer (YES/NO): NO